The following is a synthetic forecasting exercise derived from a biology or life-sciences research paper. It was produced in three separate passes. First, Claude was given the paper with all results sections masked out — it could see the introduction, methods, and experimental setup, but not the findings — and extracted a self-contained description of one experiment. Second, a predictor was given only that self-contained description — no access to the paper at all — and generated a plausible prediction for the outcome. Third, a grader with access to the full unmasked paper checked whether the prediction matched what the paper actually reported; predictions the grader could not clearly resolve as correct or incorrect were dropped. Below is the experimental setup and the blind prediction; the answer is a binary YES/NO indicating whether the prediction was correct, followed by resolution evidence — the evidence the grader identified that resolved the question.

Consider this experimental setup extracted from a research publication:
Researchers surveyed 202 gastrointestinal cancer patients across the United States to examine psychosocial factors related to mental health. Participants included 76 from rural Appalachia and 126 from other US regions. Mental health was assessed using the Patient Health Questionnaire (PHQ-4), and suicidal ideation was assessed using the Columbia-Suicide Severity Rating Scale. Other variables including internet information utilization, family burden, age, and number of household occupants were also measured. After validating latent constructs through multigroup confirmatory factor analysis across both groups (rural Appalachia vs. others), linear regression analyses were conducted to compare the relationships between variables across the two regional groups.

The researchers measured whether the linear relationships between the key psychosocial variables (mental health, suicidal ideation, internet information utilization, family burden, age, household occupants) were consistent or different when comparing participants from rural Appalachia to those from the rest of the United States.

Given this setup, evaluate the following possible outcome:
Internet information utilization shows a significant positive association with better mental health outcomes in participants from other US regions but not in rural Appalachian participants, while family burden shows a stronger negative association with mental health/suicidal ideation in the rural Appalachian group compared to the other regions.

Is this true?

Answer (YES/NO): NO